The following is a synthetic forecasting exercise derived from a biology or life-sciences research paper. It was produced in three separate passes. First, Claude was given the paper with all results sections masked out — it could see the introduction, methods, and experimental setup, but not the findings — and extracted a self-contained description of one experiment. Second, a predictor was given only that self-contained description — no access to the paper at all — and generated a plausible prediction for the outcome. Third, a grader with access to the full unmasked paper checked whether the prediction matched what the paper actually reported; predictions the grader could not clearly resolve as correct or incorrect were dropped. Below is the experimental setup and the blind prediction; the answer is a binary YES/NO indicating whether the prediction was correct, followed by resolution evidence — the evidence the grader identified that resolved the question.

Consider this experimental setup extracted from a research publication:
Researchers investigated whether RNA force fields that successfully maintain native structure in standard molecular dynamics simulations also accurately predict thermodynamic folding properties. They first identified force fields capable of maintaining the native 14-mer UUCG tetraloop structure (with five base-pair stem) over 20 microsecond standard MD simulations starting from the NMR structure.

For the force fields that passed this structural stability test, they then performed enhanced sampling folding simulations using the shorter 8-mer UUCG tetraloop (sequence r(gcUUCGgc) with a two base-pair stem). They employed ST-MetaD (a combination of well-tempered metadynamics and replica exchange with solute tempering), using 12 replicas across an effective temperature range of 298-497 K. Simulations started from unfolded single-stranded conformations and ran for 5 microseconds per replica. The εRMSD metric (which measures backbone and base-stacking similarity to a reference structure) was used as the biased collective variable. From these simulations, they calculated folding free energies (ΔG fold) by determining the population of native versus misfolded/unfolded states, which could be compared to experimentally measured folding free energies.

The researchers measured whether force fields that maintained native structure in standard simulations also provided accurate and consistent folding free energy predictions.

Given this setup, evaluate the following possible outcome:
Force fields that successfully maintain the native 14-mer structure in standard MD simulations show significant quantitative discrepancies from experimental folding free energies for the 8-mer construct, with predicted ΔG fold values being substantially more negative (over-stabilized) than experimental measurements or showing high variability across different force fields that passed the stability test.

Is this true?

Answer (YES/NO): NO